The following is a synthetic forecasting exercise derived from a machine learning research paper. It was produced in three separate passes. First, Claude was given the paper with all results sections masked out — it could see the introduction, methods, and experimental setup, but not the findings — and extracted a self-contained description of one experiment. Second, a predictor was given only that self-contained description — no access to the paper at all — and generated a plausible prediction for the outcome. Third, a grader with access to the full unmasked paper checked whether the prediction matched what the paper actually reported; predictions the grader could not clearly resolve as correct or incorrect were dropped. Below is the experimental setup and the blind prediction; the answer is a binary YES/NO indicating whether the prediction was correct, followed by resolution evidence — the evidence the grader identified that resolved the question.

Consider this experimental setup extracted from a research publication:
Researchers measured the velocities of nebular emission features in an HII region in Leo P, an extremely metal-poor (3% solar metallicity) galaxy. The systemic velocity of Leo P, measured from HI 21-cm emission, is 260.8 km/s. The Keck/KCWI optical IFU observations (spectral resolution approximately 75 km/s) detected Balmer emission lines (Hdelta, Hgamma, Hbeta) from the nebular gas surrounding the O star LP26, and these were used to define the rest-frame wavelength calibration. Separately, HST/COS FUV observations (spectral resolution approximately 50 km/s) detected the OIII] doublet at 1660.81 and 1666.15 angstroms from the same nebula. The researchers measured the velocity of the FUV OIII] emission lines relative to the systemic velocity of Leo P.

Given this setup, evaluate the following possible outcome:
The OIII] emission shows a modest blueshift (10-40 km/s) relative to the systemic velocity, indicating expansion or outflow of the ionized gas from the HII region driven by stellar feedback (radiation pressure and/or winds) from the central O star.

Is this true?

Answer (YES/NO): NO